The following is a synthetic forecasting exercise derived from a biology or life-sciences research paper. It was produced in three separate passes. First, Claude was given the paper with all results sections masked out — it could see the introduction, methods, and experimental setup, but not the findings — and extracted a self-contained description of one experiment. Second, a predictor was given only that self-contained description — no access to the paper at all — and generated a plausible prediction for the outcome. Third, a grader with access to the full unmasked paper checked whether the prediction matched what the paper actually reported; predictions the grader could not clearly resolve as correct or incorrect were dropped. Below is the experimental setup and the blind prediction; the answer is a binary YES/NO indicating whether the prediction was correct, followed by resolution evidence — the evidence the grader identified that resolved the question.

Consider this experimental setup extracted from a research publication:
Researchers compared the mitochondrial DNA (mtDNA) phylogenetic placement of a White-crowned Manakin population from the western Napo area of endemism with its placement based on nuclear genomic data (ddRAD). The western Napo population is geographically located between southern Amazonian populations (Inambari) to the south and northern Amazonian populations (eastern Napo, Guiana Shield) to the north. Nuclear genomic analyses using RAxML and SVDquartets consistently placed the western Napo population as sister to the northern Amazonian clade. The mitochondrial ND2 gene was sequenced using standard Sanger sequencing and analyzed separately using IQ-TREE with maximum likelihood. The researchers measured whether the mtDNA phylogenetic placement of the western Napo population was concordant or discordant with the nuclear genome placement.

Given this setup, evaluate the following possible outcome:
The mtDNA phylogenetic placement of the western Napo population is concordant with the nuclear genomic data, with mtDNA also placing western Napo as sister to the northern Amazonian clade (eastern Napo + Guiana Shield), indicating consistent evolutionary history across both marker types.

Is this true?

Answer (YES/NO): NO